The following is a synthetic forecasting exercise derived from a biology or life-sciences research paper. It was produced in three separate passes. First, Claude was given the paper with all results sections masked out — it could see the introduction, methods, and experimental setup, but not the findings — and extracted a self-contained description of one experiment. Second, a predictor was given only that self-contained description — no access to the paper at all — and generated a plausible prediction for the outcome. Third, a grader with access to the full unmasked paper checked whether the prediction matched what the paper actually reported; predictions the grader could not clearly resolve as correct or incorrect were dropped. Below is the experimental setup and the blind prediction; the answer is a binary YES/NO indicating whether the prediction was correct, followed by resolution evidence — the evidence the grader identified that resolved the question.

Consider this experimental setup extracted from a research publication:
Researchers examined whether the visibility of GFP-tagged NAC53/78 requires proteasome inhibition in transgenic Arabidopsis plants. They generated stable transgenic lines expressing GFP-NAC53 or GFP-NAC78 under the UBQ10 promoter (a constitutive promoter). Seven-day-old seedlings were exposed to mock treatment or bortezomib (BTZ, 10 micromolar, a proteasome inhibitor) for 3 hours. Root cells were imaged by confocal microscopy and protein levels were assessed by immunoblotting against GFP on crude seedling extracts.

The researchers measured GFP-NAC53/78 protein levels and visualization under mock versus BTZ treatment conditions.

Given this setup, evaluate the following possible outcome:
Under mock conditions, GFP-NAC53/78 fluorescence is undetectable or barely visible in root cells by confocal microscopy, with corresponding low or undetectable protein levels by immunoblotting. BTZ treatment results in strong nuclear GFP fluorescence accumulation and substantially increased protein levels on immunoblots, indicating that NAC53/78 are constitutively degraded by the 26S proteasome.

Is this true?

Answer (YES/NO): YES